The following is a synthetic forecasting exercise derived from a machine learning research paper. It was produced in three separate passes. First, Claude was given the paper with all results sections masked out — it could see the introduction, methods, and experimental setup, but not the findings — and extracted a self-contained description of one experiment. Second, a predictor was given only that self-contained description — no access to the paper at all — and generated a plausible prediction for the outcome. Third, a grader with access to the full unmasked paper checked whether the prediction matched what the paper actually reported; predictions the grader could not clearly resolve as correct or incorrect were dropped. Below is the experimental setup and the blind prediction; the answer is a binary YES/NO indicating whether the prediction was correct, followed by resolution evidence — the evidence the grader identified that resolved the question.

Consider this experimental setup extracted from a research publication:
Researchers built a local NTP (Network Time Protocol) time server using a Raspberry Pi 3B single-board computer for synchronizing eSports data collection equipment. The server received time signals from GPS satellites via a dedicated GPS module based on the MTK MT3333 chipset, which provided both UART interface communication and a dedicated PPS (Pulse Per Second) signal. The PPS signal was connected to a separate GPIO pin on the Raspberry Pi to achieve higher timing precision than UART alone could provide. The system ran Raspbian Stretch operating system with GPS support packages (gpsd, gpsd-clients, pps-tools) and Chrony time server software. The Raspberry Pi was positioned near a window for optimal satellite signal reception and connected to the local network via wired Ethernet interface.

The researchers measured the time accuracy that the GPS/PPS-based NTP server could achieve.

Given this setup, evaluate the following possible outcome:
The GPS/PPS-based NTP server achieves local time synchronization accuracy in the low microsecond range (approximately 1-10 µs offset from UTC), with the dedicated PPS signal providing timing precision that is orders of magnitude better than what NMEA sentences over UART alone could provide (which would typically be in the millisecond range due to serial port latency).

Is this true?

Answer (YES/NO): YES